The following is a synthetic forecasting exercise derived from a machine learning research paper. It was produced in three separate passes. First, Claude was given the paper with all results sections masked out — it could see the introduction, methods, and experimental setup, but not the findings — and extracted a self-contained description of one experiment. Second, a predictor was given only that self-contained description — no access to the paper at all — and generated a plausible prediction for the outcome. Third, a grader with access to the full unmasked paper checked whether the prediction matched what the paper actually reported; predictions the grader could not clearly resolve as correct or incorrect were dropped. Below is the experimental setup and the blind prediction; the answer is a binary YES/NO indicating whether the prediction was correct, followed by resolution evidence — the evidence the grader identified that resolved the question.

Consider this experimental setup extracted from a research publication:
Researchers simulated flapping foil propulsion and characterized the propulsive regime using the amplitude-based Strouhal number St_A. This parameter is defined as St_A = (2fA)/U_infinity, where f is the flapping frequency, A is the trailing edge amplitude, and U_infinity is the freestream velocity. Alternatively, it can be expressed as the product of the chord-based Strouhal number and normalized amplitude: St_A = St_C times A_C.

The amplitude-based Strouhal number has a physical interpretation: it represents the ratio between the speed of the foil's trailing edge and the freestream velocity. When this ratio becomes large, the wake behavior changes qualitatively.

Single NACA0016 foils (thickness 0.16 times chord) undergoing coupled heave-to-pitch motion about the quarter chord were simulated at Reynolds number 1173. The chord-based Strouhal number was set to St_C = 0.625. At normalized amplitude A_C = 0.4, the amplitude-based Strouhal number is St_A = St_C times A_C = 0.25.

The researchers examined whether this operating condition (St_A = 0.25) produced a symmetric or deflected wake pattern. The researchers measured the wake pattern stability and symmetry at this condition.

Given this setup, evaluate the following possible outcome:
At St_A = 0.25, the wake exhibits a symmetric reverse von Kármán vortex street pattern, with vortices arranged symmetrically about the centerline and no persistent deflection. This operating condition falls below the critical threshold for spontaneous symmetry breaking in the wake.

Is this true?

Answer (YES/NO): NO